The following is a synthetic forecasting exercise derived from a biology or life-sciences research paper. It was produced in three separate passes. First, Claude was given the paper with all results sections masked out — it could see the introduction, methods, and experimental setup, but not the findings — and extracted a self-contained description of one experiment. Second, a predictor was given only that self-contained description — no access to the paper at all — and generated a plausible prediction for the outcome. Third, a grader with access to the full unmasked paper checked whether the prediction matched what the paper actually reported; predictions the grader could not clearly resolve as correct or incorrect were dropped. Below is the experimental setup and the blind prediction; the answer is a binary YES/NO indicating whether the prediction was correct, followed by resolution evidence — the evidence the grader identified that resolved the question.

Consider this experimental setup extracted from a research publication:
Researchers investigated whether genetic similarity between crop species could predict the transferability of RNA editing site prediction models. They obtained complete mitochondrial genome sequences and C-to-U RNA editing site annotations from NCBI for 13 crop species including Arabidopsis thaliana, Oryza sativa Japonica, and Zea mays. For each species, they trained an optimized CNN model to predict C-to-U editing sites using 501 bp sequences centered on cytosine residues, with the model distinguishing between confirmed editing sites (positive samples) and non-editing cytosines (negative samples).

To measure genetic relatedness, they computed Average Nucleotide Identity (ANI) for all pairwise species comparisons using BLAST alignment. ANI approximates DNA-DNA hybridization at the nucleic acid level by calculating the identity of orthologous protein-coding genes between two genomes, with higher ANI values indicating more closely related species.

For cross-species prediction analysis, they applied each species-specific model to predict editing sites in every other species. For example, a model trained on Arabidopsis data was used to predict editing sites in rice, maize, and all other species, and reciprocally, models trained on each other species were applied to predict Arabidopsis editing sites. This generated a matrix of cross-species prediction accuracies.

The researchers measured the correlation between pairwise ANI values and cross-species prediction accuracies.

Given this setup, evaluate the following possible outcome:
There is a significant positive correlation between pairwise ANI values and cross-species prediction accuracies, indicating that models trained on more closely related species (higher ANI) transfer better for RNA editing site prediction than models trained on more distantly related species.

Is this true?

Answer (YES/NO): YES